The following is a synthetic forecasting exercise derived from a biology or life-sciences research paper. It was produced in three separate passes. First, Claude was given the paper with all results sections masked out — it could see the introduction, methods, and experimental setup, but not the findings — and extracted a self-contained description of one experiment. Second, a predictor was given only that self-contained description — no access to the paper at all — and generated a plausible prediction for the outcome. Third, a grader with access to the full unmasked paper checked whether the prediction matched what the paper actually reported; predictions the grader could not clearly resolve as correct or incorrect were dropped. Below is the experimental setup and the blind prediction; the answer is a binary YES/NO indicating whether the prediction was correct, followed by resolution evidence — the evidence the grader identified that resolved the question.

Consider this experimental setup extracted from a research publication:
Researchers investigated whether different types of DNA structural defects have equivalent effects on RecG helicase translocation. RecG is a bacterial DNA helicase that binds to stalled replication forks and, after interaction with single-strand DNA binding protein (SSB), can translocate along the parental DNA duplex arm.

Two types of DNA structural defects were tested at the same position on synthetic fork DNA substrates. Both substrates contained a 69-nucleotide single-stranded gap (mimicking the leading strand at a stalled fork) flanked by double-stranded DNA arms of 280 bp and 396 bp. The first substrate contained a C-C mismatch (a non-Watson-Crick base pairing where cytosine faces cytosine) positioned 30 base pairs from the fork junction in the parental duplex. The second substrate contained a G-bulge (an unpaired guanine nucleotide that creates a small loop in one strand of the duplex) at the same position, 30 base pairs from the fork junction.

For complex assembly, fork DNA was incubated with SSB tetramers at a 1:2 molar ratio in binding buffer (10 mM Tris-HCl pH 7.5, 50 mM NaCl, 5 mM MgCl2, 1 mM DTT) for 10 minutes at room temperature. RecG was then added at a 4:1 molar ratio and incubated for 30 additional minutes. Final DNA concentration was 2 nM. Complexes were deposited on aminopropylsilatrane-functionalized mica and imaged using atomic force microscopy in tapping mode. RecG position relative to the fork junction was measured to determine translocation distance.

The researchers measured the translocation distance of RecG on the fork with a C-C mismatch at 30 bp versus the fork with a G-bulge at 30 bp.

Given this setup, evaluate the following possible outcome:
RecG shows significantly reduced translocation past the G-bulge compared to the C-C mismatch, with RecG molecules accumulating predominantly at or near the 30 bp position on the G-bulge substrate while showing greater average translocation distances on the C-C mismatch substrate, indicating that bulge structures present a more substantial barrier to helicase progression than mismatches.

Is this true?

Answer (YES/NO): NO